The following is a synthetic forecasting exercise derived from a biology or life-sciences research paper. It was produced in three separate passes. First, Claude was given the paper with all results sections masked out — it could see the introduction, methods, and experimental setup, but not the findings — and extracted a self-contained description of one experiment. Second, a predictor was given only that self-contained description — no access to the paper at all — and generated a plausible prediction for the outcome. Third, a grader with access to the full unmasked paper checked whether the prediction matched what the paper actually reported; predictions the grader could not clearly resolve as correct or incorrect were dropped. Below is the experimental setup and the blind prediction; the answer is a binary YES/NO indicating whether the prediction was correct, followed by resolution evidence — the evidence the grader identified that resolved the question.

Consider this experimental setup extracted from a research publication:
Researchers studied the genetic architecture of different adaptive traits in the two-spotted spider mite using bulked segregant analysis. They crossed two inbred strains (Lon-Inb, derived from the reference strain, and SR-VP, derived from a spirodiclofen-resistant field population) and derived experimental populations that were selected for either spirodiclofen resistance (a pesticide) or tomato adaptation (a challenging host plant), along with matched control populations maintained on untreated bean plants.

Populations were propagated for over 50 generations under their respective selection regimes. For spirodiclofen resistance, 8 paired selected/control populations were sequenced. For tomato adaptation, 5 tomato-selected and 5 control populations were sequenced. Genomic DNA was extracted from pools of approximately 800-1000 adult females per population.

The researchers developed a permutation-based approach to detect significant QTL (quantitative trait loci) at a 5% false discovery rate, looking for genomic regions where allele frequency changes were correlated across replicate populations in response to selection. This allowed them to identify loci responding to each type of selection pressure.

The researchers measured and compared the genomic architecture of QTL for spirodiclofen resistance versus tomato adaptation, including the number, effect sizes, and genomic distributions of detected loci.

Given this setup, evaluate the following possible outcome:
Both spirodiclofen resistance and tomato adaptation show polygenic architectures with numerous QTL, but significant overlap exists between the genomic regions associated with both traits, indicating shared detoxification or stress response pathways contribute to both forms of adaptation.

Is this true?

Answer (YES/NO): NO